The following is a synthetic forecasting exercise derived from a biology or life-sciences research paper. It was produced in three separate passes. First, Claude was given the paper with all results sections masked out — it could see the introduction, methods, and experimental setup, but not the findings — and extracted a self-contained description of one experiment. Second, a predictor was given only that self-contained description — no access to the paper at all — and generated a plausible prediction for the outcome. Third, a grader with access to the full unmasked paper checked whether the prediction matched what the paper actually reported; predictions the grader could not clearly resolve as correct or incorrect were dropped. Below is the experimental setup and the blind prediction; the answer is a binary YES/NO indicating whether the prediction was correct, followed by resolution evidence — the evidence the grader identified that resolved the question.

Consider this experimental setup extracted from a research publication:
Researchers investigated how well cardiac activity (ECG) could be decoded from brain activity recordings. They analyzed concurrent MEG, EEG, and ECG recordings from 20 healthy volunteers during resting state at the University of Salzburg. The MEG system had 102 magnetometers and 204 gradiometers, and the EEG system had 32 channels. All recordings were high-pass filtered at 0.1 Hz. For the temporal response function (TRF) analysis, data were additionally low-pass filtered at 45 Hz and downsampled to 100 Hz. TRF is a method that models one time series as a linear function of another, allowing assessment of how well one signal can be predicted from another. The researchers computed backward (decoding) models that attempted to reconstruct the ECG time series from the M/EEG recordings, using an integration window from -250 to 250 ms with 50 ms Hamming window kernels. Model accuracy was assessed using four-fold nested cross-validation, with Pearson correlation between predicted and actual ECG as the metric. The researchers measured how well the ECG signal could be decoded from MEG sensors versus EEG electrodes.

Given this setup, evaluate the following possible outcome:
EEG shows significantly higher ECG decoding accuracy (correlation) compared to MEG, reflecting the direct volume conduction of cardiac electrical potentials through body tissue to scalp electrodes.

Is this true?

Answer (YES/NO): NO